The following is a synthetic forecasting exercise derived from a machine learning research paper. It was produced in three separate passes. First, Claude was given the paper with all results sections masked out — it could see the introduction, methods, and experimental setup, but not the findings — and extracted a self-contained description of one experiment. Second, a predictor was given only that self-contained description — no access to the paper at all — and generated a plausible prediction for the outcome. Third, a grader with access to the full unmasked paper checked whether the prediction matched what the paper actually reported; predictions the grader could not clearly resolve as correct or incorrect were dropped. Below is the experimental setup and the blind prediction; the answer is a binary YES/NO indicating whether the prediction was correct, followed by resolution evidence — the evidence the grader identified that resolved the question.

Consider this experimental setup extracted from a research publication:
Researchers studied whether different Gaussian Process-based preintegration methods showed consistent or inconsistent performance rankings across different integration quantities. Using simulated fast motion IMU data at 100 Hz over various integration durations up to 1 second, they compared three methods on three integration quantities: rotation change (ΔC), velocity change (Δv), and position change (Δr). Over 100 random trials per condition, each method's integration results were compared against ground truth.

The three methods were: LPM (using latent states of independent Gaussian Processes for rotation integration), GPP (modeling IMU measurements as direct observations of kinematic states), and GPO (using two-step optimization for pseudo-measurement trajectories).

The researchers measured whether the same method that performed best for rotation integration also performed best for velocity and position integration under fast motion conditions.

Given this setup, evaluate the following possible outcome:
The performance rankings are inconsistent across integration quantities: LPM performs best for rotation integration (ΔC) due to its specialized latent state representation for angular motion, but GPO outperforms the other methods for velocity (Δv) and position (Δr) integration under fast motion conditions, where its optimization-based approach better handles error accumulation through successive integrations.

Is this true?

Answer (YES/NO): NO